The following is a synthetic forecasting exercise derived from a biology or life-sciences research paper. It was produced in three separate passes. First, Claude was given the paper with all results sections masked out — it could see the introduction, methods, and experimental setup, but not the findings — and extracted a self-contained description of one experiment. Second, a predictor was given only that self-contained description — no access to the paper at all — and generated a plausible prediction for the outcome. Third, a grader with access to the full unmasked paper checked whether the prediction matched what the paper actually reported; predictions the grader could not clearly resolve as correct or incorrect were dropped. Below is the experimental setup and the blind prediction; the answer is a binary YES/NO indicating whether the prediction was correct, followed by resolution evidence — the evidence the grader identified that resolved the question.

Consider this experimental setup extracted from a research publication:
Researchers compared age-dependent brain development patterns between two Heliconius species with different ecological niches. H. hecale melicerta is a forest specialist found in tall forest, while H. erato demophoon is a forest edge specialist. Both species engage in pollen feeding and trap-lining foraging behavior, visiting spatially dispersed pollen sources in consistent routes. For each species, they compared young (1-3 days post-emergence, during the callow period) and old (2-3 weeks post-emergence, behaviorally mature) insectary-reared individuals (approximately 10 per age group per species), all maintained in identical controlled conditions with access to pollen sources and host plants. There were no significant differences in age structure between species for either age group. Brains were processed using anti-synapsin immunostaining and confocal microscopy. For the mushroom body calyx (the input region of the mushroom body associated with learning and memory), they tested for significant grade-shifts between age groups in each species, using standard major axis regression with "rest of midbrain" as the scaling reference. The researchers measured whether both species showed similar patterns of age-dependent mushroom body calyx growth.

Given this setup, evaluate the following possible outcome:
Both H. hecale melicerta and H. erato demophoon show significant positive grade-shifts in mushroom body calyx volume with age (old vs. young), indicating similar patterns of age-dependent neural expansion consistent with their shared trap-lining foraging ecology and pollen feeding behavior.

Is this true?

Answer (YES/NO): NO